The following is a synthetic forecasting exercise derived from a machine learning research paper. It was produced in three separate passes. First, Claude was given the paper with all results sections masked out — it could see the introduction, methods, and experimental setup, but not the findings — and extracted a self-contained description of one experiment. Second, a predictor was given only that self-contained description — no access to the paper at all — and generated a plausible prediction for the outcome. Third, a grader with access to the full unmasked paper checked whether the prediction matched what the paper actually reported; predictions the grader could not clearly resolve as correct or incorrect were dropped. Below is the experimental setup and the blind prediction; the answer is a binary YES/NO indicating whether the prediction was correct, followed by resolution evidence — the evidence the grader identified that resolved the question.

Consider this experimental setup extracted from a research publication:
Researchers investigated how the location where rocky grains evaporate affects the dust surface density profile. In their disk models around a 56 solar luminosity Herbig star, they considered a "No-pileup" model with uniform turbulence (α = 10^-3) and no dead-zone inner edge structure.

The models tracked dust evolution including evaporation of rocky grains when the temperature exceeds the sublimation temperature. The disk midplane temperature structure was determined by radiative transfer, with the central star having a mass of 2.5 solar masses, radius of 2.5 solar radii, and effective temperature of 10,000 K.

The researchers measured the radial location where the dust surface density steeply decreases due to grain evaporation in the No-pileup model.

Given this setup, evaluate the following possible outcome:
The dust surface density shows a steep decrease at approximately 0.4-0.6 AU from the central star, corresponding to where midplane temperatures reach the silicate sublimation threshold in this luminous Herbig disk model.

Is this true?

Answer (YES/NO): YES